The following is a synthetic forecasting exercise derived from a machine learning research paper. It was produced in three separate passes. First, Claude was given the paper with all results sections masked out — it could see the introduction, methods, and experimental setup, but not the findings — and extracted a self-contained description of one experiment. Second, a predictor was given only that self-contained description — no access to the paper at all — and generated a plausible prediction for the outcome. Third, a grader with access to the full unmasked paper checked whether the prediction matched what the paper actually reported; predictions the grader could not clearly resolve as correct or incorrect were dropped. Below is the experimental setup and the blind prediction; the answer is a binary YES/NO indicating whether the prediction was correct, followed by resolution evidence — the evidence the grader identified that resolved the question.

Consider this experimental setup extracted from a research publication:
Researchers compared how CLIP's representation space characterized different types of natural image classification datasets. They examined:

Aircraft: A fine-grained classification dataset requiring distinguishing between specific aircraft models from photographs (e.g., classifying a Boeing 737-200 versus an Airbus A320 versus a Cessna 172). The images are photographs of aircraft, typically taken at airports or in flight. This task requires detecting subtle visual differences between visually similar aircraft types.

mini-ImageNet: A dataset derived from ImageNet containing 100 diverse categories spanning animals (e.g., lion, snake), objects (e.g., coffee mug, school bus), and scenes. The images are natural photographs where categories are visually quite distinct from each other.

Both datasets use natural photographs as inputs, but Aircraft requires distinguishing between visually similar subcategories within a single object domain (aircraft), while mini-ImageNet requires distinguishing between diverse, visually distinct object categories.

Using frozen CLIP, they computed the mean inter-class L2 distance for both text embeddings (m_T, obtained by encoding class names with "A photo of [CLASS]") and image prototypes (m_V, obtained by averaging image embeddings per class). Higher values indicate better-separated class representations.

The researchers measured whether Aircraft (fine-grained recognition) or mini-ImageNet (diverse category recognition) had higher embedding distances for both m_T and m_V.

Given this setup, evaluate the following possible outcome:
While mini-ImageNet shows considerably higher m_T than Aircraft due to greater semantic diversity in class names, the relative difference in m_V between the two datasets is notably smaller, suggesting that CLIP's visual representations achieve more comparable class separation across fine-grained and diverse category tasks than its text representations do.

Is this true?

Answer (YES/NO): NO